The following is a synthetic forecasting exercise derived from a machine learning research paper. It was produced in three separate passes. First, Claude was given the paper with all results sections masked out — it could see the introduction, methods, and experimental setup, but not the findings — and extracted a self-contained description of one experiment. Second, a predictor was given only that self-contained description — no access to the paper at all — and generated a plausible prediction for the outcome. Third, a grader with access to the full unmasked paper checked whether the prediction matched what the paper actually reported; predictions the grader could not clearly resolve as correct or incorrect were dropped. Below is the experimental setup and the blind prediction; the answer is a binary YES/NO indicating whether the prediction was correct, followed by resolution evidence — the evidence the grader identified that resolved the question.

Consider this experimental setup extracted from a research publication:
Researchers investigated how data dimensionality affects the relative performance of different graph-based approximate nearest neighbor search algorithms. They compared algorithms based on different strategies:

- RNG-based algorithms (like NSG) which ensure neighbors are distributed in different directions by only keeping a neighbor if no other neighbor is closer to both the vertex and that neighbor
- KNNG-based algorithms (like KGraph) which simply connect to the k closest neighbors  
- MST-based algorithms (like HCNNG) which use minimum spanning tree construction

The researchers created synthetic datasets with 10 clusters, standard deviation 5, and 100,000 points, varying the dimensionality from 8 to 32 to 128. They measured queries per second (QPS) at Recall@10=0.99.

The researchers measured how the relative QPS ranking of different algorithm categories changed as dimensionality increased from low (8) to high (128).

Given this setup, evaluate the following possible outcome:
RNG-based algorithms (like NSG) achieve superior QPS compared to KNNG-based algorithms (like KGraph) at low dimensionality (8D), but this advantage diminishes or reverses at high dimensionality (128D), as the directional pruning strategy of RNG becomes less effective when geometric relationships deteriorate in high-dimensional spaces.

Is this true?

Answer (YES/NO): YES